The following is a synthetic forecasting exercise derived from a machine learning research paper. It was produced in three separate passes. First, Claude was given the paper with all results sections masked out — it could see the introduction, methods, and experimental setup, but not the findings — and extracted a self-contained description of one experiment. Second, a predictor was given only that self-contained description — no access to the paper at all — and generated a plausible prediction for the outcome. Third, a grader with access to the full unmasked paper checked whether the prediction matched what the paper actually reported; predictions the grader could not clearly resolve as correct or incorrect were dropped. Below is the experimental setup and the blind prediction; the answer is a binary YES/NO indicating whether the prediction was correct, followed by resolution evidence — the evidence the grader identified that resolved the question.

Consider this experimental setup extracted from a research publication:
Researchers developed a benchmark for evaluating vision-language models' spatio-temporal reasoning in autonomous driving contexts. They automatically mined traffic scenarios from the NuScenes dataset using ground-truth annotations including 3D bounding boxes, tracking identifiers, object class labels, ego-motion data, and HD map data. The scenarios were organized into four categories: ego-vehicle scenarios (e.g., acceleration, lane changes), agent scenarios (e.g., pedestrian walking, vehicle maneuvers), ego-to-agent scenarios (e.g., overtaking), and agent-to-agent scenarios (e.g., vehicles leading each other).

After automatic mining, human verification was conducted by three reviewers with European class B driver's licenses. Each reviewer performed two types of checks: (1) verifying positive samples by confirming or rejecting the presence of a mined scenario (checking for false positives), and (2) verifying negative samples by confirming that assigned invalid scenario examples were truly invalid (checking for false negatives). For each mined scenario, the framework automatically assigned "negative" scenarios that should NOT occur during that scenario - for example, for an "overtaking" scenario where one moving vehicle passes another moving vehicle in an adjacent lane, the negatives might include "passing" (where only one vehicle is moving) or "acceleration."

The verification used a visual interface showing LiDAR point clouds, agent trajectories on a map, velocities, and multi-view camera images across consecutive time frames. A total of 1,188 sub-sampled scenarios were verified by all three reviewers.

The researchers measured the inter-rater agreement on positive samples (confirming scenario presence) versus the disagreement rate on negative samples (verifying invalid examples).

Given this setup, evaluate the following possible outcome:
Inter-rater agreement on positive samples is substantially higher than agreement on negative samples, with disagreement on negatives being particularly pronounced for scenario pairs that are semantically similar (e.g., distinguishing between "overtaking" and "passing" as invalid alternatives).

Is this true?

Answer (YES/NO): NO